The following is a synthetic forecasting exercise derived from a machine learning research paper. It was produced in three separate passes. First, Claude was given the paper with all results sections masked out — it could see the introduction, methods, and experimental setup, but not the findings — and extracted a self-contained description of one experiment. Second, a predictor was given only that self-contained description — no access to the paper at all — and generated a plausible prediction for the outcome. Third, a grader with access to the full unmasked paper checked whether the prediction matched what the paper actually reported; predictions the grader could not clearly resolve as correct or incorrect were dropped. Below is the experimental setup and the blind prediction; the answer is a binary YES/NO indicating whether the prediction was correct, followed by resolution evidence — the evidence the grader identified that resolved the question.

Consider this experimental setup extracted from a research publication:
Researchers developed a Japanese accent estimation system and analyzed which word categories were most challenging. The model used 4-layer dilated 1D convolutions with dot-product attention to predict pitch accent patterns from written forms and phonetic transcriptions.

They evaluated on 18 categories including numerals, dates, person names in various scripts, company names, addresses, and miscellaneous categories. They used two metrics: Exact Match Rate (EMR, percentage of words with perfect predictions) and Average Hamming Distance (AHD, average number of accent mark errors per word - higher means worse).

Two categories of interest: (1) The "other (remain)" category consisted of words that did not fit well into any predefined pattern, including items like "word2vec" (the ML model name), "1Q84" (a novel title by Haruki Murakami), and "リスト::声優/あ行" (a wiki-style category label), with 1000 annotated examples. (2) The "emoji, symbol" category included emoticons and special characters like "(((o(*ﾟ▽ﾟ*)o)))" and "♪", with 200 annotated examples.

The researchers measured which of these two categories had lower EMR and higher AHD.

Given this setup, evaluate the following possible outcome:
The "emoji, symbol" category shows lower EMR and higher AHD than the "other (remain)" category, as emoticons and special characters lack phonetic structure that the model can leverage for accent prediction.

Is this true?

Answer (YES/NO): NO